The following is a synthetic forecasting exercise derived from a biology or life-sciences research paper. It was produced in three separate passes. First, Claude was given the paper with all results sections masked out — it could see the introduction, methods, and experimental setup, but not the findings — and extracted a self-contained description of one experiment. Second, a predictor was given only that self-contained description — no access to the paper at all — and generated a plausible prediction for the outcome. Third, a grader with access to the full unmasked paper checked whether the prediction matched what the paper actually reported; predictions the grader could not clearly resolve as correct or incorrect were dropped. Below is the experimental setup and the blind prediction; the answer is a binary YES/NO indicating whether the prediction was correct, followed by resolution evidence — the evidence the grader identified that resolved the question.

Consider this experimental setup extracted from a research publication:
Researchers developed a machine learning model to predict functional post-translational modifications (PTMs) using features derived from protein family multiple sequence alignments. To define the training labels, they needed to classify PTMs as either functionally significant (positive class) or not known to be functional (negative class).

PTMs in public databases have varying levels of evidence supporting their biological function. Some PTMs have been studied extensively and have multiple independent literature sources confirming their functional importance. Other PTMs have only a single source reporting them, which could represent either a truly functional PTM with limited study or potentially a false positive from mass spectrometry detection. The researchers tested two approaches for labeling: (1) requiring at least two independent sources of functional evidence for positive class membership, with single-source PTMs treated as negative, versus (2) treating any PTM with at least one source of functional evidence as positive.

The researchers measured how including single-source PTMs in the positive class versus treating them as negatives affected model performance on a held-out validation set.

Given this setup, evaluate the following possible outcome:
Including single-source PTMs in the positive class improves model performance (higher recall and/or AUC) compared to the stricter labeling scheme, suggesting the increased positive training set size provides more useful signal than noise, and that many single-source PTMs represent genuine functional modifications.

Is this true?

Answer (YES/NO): NO